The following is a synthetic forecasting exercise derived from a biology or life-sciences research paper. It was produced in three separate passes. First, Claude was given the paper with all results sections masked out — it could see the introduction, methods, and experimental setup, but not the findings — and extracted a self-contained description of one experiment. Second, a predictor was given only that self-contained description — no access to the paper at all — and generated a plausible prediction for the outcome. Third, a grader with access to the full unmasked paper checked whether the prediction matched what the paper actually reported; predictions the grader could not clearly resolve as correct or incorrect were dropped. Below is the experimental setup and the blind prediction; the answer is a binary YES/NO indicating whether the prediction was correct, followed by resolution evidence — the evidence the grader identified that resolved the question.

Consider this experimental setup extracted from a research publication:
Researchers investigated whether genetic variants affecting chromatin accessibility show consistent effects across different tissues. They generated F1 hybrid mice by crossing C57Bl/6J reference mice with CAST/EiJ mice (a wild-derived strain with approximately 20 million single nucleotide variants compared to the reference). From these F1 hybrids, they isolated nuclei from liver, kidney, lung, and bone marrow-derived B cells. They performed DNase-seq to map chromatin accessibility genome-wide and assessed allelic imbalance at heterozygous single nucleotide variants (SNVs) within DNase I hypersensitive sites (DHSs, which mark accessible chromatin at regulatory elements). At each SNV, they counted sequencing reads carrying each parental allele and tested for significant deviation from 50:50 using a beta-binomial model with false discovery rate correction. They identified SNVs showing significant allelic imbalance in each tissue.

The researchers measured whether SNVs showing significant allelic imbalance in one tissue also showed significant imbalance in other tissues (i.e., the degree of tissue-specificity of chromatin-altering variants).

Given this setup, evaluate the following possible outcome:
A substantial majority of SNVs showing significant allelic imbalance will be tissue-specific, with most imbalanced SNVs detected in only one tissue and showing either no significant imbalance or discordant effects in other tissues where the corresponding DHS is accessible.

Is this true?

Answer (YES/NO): NO